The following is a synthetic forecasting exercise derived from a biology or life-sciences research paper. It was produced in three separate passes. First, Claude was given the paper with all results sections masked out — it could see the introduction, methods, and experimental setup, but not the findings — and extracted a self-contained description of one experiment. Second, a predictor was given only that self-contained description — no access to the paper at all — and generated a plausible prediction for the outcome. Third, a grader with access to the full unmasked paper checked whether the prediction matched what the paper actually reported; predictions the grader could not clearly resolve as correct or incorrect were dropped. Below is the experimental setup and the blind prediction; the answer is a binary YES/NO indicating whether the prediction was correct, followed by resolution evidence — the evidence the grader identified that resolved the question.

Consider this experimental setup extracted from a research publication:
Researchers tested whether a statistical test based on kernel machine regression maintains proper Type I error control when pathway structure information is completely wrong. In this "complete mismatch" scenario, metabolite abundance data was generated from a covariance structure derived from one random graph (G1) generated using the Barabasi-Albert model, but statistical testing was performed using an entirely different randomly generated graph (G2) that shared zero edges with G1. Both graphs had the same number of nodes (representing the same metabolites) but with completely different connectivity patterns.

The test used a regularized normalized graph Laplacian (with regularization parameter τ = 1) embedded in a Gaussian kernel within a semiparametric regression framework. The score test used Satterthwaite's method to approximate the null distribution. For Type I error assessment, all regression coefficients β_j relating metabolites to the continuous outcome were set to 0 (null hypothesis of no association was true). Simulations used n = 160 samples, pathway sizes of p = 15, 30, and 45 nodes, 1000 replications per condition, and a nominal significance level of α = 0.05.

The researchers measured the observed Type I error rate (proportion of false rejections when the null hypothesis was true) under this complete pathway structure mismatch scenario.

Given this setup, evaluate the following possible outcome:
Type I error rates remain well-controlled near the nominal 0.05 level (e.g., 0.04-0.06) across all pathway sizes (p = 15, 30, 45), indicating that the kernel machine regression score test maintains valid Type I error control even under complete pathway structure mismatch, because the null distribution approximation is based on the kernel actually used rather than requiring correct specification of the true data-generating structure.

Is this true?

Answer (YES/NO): YES